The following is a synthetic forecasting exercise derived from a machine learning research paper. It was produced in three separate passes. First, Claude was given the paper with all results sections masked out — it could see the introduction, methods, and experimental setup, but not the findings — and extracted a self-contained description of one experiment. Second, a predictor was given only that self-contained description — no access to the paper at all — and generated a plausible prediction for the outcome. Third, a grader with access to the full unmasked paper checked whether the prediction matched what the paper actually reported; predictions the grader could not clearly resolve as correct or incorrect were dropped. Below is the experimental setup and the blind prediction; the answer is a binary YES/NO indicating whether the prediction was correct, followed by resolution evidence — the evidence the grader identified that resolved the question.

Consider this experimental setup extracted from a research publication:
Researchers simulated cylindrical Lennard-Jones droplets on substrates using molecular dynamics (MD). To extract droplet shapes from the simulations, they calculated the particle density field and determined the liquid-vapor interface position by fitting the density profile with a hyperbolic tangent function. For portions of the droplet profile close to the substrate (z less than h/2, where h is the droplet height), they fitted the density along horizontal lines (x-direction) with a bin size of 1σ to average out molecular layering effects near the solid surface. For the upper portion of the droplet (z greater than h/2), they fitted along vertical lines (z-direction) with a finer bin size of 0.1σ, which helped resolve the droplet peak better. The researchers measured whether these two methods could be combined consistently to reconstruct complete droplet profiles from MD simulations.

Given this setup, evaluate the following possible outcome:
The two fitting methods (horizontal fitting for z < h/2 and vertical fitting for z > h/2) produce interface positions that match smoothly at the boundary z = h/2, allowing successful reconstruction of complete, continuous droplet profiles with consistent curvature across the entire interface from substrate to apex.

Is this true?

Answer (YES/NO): YES